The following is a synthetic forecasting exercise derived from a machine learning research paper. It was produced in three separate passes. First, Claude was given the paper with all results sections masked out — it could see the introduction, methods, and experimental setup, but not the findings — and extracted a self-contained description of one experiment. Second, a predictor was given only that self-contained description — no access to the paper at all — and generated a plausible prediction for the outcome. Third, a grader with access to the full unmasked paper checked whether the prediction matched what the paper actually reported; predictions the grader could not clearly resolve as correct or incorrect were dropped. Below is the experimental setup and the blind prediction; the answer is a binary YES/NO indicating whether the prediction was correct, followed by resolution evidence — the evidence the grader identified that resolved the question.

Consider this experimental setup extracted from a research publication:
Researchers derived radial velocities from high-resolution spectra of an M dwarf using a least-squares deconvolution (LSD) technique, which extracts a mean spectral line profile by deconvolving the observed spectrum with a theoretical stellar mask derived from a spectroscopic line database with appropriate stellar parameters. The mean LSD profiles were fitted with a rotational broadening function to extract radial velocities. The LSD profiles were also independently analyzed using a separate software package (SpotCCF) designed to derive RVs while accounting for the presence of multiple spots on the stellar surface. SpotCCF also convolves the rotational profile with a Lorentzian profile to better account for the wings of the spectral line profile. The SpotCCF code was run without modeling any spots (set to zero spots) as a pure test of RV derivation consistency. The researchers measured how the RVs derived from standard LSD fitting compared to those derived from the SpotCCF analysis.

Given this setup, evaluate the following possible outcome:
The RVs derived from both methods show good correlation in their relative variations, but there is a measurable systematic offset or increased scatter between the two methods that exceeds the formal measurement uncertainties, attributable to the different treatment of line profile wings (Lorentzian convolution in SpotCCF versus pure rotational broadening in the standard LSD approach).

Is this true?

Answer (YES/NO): NO